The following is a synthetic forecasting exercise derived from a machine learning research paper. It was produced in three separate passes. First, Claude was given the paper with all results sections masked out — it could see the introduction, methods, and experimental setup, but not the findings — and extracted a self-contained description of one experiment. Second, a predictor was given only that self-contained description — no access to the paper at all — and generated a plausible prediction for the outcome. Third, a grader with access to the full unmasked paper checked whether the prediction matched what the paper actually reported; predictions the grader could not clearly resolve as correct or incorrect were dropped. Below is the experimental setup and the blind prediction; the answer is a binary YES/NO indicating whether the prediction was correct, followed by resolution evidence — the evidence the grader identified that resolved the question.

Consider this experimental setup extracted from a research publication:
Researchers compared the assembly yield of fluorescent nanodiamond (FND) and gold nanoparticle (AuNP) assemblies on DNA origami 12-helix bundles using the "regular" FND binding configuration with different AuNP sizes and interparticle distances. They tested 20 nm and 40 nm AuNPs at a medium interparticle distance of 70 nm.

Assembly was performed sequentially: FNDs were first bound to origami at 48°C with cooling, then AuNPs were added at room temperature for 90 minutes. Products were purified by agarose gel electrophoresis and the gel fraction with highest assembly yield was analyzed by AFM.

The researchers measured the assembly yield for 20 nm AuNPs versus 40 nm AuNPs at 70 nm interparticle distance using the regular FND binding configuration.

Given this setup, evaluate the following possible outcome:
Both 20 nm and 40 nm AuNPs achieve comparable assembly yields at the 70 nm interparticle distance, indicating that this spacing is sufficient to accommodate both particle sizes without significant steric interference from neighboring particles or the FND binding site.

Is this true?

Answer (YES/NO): NO